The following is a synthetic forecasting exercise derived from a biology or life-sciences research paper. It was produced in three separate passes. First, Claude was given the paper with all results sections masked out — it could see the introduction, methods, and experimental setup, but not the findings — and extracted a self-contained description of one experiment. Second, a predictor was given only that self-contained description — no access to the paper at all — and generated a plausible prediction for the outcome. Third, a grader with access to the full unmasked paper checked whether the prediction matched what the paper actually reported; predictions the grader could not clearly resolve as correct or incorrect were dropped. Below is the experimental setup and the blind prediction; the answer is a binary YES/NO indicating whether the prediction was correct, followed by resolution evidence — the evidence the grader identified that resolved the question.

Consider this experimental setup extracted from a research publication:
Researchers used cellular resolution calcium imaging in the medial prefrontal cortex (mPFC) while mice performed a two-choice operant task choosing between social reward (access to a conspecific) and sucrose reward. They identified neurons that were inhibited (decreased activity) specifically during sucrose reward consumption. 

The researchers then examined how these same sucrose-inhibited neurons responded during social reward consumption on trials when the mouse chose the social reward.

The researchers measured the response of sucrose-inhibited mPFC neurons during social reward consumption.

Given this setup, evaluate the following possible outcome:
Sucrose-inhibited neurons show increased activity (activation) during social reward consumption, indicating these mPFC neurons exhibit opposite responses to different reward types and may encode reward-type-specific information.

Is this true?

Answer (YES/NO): YES